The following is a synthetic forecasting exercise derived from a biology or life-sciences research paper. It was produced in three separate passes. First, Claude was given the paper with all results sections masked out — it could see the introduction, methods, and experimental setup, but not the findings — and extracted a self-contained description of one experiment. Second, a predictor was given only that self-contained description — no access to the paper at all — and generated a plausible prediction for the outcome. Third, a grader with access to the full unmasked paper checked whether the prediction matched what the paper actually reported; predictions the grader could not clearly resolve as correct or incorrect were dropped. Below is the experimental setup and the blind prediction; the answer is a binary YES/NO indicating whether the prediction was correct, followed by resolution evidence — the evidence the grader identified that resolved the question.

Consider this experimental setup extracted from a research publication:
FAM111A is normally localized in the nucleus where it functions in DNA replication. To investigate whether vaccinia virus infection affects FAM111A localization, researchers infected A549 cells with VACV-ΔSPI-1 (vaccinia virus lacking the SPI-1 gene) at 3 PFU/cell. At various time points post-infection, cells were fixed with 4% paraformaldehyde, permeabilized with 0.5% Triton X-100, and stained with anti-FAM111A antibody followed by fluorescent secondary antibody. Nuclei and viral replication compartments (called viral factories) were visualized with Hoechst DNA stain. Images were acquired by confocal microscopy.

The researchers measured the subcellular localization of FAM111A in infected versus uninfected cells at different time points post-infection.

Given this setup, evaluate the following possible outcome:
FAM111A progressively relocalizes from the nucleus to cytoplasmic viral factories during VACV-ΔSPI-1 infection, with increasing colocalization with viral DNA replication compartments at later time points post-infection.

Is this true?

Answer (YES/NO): YES